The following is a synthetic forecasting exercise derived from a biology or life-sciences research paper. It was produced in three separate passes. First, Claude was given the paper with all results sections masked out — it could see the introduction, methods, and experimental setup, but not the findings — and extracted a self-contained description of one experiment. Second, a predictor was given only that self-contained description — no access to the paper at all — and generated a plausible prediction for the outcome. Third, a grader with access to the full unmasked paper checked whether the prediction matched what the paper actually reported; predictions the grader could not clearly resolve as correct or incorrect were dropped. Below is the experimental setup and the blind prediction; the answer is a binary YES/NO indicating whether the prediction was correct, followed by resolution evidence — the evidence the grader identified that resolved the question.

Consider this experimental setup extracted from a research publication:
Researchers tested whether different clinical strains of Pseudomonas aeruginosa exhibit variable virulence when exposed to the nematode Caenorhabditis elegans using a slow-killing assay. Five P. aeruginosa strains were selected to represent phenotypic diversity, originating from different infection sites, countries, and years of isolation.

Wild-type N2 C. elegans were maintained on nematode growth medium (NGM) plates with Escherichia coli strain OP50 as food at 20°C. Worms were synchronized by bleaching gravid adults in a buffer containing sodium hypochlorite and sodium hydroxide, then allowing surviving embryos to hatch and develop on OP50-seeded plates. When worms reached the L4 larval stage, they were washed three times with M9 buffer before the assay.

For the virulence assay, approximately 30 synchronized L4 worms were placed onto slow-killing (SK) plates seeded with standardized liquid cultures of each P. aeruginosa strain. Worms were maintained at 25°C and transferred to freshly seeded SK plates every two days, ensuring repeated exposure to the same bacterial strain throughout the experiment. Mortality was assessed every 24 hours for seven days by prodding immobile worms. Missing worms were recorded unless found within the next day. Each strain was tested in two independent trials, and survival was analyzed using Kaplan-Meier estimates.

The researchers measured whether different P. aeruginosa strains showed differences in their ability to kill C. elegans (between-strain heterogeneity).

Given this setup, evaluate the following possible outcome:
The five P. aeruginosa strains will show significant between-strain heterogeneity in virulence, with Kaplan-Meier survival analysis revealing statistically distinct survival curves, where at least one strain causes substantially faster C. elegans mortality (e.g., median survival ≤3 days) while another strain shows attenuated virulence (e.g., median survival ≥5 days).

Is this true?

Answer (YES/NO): YES